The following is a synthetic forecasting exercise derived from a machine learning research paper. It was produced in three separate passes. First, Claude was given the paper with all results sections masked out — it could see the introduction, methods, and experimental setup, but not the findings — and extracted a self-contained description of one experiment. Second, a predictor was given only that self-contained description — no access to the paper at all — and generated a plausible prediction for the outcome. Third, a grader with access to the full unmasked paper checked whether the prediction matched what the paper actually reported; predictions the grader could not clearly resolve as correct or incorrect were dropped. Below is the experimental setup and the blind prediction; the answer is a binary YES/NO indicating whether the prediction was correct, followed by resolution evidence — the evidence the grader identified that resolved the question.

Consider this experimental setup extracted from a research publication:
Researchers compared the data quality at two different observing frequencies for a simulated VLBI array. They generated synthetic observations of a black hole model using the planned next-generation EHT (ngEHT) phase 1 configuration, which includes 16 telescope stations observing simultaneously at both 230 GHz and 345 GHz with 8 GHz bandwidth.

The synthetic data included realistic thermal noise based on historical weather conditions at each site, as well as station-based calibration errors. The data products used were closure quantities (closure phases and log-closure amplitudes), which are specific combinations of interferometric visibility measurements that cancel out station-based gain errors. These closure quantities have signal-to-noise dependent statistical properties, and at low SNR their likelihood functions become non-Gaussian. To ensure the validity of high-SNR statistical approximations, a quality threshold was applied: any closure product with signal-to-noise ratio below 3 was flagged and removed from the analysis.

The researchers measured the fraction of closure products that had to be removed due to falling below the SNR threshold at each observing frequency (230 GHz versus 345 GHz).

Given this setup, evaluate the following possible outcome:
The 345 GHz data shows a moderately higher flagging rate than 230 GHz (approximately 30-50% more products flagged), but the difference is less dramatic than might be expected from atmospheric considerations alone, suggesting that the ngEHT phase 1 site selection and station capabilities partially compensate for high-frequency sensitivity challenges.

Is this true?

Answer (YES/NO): NO